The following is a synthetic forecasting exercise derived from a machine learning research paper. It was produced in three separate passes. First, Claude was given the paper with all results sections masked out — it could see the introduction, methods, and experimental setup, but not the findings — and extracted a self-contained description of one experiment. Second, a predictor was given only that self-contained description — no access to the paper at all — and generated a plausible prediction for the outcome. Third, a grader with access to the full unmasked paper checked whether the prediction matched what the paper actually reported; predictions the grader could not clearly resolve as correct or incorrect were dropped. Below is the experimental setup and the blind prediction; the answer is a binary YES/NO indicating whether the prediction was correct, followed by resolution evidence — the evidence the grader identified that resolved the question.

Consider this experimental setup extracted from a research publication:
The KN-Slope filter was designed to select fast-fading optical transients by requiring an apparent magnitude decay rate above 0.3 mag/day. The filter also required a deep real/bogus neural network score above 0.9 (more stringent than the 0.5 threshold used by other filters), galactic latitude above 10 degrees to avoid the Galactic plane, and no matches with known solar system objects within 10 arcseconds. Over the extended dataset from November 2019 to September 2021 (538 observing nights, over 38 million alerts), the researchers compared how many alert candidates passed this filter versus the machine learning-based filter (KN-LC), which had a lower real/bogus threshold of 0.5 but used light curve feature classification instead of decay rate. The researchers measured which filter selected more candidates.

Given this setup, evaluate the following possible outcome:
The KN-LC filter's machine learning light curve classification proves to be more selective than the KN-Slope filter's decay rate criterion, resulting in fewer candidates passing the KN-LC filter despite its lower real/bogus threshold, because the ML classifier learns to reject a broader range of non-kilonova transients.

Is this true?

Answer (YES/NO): YES